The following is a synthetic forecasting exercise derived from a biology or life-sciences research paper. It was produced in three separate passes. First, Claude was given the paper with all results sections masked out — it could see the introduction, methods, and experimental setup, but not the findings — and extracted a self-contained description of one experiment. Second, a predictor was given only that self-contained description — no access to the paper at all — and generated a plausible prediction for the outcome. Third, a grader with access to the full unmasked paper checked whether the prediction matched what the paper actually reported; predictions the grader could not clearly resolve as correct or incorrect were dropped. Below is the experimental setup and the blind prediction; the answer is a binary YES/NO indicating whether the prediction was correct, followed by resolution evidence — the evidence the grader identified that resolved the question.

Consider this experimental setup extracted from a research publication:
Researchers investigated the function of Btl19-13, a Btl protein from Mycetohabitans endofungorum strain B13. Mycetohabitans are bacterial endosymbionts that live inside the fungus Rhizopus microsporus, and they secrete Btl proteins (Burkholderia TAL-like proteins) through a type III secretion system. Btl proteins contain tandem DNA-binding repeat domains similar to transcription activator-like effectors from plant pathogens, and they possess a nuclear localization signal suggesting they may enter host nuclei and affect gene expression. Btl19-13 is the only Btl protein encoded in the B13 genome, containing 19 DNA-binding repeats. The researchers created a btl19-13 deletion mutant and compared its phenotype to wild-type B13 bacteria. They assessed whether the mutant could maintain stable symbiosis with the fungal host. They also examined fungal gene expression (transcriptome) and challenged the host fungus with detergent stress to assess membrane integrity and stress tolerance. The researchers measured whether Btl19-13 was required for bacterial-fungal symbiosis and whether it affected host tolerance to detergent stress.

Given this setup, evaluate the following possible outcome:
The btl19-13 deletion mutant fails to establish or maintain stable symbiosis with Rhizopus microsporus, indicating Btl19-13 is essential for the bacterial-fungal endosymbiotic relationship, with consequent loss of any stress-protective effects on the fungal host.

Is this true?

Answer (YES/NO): NO